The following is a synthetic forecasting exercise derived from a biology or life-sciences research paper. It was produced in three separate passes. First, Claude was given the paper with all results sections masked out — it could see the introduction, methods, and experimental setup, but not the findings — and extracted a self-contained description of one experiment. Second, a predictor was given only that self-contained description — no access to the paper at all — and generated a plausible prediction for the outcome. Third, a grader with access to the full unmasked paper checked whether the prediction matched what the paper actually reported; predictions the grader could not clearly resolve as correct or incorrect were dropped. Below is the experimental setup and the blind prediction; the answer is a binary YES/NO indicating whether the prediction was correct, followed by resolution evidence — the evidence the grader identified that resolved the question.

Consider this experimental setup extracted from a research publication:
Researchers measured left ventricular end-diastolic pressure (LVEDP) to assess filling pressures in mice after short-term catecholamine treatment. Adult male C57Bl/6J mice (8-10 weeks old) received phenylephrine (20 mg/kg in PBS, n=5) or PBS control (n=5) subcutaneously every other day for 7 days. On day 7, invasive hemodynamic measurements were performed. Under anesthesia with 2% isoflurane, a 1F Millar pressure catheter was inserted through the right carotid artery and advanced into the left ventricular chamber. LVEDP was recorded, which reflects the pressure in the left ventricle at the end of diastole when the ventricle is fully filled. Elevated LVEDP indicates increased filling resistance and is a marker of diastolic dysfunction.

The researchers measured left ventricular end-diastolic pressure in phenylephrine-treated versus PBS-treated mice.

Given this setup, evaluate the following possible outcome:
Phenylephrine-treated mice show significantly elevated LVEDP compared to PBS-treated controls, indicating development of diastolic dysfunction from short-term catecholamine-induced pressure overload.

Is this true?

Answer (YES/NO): NO